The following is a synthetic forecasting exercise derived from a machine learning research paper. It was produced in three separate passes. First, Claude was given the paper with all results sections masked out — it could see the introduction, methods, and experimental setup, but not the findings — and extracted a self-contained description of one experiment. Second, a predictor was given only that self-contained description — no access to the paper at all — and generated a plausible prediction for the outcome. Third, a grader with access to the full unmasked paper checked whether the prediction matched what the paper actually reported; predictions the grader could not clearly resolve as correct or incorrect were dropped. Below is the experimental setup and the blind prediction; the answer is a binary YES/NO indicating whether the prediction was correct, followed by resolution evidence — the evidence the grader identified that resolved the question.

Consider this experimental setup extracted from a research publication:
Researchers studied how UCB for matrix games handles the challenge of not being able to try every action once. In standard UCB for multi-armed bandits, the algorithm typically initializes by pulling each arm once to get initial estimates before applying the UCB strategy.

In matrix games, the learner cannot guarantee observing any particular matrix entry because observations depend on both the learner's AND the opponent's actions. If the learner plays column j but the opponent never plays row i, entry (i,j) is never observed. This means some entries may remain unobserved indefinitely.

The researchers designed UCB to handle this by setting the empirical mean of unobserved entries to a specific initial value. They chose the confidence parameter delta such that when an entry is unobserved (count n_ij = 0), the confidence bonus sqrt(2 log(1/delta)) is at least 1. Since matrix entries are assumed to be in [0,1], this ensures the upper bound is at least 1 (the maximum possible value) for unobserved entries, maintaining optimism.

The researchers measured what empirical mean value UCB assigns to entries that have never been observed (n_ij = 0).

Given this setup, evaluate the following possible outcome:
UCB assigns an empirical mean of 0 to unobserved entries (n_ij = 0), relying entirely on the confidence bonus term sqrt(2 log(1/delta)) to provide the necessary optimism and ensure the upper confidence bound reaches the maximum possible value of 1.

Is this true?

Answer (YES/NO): YES